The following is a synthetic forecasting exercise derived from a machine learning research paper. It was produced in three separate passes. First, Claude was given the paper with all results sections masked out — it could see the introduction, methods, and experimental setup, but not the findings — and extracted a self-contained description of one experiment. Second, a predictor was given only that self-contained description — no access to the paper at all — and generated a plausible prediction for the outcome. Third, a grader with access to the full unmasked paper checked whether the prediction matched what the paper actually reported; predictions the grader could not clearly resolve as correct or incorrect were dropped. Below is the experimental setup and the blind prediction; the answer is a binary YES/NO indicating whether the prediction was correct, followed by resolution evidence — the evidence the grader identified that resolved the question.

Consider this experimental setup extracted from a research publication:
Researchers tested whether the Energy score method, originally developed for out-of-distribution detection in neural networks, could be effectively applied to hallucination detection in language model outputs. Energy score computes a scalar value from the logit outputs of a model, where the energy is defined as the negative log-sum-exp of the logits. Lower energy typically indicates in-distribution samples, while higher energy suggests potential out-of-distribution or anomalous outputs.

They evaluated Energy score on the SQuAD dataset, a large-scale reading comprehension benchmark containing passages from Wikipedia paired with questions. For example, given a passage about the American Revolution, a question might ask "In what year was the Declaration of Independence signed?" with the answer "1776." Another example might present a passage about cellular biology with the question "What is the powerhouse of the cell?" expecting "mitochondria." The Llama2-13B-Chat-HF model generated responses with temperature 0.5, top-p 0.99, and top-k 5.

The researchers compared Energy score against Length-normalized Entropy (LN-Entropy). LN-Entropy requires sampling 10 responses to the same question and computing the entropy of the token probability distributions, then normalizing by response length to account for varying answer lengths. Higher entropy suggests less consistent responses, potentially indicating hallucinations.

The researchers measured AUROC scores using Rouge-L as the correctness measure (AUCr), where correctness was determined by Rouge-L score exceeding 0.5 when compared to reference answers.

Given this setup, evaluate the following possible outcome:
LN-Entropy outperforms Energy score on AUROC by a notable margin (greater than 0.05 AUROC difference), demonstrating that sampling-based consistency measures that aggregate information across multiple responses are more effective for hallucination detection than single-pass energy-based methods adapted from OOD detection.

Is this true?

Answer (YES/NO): YES